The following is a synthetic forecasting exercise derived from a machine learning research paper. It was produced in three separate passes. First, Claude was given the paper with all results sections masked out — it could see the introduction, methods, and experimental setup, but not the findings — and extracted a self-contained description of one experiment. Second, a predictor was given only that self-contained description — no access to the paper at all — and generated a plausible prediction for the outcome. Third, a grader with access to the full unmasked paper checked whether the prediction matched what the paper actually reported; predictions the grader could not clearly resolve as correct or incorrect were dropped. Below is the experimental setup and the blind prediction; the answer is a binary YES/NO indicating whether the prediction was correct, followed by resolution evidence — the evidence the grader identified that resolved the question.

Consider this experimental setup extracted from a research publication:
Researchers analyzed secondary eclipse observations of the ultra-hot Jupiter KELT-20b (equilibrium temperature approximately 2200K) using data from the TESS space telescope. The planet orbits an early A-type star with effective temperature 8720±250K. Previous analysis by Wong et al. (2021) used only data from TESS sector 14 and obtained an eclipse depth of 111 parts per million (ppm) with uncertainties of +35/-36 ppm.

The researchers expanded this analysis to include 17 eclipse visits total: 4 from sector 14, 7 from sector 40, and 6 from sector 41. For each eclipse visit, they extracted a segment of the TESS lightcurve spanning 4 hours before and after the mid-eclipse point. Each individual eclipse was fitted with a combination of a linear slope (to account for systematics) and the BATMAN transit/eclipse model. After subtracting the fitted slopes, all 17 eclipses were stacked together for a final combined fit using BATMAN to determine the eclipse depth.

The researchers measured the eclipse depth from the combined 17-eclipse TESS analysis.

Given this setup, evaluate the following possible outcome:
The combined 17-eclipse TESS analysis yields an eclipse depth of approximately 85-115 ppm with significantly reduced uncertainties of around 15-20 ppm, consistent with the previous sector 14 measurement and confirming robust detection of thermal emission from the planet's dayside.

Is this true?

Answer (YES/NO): NO